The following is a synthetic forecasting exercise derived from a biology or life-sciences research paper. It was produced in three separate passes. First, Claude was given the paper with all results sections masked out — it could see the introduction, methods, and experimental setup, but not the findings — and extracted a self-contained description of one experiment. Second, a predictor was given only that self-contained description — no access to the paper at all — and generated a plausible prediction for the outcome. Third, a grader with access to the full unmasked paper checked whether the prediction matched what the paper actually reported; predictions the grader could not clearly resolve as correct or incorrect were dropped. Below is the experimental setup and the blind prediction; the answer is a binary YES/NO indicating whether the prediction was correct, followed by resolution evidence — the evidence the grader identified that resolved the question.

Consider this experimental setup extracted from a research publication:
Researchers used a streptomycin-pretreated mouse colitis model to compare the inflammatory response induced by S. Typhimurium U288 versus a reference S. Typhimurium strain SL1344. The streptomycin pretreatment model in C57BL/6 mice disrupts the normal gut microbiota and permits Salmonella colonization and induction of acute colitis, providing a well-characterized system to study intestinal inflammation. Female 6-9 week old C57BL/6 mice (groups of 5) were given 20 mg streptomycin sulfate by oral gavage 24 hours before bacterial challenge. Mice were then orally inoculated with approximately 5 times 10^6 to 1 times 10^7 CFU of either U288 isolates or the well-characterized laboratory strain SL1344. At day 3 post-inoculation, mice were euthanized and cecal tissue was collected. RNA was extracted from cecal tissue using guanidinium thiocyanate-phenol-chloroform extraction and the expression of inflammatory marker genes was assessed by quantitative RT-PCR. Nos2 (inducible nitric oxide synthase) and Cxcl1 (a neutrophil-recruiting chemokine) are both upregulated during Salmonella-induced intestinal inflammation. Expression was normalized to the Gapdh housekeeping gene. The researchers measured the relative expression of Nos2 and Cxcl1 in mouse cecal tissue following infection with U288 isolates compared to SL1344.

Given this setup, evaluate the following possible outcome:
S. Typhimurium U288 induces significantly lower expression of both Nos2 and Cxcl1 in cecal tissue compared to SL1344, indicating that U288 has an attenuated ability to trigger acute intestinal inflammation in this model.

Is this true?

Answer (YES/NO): NO